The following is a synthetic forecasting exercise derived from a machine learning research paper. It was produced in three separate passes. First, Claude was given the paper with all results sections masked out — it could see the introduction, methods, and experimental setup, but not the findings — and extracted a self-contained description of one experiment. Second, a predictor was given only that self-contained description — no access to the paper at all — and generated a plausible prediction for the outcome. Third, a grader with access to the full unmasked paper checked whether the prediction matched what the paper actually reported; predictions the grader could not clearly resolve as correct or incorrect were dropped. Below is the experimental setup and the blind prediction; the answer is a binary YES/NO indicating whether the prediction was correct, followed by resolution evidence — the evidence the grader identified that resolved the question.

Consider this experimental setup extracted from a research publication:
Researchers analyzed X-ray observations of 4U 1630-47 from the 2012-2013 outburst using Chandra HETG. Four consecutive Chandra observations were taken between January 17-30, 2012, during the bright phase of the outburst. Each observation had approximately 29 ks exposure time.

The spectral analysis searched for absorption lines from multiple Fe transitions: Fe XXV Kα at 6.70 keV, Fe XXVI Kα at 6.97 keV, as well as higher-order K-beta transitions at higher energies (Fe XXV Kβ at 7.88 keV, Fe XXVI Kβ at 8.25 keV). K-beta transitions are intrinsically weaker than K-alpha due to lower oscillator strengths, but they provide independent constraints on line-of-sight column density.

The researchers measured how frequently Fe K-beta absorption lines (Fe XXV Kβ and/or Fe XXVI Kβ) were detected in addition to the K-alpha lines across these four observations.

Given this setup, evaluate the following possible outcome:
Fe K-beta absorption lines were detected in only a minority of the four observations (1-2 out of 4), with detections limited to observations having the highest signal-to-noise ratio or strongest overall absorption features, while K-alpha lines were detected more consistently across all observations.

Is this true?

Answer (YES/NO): NO